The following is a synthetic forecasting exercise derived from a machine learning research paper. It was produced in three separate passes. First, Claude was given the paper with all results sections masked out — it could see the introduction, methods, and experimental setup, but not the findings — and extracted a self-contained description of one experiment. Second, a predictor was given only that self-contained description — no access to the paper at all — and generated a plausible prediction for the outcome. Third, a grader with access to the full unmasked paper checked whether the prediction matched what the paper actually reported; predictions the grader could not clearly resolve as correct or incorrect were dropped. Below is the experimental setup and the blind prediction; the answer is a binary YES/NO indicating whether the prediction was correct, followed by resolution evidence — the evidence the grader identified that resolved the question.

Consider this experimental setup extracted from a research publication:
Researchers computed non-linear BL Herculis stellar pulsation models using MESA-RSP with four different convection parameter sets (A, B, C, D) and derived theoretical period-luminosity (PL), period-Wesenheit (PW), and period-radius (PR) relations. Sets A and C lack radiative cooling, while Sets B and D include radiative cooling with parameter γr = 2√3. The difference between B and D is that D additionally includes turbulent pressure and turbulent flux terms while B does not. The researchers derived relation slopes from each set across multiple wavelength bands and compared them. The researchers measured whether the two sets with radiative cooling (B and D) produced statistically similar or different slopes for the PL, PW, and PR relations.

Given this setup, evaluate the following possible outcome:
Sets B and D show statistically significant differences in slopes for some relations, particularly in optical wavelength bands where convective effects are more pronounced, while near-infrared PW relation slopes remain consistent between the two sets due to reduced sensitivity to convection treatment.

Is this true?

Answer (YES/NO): NO